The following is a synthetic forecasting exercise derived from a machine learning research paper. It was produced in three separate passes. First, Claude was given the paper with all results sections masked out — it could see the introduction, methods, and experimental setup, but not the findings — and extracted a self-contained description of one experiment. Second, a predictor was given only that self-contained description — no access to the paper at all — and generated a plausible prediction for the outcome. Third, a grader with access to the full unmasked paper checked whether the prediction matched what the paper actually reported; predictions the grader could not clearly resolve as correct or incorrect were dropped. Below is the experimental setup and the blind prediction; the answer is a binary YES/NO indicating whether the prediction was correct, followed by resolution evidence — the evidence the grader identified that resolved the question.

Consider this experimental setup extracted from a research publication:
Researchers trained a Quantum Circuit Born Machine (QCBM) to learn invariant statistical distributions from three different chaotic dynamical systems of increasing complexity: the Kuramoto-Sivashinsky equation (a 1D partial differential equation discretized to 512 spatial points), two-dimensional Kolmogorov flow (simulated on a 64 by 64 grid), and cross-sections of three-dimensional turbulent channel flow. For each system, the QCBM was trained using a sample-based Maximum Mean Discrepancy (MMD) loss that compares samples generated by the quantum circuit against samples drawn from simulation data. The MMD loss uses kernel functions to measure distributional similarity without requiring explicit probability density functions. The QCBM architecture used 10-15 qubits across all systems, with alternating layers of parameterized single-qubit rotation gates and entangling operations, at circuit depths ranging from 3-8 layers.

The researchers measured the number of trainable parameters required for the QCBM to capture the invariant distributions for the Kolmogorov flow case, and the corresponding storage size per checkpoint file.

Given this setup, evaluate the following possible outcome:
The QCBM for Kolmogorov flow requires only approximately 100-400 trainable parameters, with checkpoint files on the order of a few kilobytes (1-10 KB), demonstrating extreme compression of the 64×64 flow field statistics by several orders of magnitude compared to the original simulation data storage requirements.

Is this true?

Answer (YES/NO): YES